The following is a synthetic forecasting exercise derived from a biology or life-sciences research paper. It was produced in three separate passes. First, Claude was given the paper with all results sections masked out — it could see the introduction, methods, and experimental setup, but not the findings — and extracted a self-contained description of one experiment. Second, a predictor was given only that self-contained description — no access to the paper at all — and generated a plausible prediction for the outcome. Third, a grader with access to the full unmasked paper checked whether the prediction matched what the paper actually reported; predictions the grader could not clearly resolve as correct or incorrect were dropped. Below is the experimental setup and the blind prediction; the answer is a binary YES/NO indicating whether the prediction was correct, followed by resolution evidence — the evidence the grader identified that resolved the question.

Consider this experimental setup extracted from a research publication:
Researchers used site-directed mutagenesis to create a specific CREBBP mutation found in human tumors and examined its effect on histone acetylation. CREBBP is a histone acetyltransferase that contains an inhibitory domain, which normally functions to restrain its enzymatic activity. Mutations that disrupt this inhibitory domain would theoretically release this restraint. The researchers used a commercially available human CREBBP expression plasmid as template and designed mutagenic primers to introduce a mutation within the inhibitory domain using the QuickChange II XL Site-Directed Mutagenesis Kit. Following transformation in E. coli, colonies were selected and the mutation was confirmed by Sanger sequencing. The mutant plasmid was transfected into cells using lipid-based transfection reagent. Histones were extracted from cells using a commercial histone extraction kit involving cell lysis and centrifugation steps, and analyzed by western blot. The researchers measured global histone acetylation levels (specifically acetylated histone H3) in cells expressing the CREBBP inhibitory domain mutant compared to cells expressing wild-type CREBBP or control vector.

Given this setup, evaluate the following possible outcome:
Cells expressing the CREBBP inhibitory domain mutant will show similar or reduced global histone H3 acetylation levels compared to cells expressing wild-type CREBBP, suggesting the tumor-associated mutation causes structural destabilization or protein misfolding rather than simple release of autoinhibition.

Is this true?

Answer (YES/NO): NO